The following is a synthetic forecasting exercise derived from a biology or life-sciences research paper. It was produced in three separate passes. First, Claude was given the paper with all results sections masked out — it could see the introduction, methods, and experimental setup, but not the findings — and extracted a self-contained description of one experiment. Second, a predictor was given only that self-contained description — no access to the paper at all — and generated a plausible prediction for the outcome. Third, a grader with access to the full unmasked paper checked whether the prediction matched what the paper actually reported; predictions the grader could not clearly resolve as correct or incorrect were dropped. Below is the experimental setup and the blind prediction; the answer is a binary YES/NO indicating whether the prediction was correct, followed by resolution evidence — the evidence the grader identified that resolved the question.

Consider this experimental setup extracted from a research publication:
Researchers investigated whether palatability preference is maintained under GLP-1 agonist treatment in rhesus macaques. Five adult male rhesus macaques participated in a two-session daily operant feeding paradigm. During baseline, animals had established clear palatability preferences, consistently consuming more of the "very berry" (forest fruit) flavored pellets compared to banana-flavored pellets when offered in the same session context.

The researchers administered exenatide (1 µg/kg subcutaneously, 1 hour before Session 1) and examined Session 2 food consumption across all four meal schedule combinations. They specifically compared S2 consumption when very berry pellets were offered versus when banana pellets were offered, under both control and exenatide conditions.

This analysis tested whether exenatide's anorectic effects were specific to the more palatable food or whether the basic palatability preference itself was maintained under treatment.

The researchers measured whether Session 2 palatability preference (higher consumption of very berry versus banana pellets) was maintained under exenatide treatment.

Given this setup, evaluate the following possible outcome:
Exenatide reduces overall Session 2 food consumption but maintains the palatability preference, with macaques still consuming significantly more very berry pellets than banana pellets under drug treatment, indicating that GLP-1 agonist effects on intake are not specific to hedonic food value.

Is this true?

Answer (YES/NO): NO